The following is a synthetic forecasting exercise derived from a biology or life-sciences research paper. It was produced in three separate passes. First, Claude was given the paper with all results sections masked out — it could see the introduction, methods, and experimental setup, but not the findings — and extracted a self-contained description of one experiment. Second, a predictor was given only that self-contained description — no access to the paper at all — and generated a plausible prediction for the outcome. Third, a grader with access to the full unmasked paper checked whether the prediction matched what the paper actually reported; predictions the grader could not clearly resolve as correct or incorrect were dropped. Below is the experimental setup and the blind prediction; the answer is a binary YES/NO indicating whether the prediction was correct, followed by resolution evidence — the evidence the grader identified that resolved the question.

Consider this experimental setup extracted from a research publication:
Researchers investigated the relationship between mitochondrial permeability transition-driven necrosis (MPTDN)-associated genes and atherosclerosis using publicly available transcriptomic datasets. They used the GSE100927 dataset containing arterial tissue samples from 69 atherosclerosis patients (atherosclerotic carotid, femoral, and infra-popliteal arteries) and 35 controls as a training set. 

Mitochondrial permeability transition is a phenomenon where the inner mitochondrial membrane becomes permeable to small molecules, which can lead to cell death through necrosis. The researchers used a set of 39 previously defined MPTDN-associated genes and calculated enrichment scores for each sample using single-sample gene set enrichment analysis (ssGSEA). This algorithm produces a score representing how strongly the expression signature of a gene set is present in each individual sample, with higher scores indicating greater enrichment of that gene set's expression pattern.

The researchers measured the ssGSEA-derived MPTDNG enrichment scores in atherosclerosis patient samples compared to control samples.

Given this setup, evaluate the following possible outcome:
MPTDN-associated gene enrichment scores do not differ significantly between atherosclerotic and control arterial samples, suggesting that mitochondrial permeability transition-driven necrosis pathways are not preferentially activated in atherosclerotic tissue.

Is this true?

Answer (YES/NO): NO